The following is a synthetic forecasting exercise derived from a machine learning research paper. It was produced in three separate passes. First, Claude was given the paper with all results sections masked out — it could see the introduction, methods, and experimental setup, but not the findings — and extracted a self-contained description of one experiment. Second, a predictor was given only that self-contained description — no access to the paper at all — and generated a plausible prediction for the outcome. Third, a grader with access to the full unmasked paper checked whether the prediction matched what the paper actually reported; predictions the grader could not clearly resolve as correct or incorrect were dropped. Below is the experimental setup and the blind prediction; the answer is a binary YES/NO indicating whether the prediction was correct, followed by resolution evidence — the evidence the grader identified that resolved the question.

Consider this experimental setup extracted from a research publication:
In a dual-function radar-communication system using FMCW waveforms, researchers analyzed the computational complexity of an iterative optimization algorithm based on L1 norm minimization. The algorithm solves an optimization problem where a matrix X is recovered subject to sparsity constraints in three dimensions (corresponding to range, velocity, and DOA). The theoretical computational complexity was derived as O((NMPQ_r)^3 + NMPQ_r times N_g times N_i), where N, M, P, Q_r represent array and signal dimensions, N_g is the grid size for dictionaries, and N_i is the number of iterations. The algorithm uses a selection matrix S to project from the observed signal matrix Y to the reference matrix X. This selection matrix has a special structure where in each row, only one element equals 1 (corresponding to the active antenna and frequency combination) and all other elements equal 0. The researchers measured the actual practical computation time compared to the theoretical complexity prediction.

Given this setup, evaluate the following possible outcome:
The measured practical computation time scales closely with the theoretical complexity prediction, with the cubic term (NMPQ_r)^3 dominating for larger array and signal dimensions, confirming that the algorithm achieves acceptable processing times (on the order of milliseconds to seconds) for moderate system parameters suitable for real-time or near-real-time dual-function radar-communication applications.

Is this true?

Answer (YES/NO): NO